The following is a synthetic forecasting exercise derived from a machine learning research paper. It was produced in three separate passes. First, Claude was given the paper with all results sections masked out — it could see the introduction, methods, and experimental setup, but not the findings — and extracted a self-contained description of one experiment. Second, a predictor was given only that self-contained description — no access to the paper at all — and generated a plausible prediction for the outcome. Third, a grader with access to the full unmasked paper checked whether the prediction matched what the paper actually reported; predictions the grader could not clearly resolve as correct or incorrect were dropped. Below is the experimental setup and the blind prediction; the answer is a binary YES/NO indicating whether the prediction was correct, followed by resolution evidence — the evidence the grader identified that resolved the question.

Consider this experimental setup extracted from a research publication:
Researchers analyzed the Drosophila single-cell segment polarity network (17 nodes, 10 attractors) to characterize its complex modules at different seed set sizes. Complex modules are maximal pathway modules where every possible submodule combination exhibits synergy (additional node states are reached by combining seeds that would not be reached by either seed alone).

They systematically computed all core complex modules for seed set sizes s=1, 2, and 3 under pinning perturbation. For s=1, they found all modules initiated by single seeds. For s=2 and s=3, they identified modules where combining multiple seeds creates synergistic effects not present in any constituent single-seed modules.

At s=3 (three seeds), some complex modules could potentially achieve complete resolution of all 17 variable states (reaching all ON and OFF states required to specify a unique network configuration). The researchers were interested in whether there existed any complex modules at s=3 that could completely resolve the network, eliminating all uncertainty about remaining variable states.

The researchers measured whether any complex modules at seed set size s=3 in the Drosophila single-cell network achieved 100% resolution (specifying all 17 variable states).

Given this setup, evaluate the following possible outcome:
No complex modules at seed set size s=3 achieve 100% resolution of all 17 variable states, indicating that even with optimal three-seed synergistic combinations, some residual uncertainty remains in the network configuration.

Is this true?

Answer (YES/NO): NO